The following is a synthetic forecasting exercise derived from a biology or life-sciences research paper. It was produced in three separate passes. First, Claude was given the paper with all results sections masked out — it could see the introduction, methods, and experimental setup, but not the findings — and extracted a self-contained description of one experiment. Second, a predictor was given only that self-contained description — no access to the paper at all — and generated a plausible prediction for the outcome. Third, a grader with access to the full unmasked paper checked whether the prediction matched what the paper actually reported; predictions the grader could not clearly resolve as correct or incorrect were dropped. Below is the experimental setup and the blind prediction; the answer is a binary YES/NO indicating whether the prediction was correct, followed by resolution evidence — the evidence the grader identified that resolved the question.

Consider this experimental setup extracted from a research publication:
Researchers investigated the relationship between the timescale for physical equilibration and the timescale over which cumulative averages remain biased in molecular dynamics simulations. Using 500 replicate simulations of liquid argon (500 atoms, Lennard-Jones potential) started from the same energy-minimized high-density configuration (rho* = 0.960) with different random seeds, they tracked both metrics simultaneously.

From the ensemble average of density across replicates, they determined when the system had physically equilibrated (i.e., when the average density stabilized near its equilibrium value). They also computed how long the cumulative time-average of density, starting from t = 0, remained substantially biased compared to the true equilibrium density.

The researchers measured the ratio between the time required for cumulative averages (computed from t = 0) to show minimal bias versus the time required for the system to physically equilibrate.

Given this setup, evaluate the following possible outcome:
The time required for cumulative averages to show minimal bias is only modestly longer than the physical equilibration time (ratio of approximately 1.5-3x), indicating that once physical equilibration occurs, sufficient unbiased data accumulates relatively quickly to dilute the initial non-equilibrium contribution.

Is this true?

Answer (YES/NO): NO